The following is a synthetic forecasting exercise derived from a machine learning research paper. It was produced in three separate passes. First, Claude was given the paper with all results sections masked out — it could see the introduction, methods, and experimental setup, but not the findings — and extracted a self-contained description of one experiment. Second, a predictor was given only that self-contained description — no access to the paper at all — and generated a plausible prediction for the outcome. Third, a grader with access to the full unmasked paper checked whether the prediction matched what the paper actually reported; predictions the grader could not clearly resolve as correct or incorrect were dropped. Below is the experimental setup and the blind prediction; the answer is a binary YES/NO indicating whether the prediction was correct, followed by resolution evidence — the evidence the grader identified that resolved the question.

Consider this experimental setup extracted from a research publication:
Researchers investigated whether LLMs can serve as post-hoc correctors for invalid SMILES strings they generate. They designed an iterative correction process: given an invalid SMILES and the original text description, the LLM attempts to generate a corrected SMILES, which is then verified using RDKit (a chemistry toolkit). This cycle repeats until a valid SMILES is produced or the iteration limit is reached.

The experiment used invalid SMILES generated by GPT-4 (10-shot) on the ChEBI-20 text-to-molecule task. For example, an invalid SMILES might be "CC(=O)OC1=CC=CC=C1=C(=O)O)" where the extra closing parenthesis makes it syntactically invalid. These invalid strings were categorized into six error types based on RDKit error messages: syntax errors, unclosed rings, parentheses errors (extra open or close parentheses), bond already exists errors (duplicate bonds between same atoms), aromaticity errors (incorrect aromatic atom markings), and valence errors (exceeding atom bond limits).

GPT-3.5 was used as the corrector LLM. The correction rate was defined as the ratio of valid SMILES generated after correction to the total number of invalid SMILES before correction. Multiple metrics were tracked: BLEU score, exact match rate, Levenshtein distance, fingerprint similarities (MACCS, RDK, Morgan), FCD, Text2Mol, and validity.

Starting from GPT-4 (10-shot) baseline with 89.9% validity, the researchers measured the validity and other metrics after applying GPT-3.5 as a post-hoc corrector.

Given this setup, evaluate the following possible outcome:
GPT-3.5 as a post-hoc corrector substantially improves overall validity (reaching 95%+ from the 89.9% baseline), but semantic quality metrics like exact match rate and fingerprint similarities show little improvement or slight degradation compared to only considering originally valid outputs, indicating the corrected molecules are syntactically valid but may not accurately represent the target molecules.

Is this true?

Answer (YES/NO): YES